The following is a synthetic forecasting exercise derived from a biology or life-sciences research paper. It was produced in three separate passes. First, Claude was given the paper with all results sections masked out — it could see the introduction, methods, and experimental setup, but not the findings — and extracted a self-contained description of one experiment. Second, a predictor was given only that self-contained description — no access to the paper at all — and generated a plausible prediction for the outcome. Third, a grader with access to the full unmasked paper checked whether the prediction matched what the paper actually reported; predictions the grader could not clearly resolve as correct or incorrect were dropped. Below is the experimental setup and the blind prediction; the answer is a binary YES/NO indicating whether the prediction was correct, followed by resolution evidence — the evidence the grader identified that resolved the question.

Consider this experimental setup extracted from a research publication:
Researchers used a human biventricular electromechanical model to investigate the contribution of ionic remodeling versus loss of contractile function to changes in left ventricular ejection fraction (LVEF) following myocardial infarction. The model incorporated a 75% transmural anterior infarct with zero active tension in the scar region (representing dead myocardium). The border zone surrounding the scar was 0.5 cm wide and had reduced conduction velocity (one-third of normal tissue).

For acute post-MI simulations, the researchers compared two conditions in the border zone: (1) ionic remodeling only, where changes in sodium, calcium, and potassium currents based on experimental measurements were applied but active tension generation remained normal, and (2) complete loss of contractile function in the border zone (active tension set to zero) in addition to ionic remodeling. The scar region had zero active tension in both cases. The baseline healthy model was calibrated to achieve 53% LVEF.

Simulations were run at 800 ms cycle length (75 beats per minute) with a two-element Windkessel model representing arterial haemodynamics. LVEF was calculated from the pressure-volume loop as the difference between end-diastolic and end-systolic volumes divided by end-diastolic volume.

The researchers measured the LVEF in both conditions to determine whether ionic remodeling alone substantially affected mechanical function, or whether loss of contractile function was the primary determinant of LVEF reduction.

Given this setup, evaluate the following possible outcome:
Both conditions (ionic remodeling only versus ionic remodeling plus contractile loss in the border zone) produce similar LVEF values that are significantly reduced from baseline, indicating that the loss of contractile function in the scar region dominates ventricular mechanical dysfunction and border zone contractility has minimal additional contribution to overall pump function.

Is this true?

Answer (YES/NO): NO